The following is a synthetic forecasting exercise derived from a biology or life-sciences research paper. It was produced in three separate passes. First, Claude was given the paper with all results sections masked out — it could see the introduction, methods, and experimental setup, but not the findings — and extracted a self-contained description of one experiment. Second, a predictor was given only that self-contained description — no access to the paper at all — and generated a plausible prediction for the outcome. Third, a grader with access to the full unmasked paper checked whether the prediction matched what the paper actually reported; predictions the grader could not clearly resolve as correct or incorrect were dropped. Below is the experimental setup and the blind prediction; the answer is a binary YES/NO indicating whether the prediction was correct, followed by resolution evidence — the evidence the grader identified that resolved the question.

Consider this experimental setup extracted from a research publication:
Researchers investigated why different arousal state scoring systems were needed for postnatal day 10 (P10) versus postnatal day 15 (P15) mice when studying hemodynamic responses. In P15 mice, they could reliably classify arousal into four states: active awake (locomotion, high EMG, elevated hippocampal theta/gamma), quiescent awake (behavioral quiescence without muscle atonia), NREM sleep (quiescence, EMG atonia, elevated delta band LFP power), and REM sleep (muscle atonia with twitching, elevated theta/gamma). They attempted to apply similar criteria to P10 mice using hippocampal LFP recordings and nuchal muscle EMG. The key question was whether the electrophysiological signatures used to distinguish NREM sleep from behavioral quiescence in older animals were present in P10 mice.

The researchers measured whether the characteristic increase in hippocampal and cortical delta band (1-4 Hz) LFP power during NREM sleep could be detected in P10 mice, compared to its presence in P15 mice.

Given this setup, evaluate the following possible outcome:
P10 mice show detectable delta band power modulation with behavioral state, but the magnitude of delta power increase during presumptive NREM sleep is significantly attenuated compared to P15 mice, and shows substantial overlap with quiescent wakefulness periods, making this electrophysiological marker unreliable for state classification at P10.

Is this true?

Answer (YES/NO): NO